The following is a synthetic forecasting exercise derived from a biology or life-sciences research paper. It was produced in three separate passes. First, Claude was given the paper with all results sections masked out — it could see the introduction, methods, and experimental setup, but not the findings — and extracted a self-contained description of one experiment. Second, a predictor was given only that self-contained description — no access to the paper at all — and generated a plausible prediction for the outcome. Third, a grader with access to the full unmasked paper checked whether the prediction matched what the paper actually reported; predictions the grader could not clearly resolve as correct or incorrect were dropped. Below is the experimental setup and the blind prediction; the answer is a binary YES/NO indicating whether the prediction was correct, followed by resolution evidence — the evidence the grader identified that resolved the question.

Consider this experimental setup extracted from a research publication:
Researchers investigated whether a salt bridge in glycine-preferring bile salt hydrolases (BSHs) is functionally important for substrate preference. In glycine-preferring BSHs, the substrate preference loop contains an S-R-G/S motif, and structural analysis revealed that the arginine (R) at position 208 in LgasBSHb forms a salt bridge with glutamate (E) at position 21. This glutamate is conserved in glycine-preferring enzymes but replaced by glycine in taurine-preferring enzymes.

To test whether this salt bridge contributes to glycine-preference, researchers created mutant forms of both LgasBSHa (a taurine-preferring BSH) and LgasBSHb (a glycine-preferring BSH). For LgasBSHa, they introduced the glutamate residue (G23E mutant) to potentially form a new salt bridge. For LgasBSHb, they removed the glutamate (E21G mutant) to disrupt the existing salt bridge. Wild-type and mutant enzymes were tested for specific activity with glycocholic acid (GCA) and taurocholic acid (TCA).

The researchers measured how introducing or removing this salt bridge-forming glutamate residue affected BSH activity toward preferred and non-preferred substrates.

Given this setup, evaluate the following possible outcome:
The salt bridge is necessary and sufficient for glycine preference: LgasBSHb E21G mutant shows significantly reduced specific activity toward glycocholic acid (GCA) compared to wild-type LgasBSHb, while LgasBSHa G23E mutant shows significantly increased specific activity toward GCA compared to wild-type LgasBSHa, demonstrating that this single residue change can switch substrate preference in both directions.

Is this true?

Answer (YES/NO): NO